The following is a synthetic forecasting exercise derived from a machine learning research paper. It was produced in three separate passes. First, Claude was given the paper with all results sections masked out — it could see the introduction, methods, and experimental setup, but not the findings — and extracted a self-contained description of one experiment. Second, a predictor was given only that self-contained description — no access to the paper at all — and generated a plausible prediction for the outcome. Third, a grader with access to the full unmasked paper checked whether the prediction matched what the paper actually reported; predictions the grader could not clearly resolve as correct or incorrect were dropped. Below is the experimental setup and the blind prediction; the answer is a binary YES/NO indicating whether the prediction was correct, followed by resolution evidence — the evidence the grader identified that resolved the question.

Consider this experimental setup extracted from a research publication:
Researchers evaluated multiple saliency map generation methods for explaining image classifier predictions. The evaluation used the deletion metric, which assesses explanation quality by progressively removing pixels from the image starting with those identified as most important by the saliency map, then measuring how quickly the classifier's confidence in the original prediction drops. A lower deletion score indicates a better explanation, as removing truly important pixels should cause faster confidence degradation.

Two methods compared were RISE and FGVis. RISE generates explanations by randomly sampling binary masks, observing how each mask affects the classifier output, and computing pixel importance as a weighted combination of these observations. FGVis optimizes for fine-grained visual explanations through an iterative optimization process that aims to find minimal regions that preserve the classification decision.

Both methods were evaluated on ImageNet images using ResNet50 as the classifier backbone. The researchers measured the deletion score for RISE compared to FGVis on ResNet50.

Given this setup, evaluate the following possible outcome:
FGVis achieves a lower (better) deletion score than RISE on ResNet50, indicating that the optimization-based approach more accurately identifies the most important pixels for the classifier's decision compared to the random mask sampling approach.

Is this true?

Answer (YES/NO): YES